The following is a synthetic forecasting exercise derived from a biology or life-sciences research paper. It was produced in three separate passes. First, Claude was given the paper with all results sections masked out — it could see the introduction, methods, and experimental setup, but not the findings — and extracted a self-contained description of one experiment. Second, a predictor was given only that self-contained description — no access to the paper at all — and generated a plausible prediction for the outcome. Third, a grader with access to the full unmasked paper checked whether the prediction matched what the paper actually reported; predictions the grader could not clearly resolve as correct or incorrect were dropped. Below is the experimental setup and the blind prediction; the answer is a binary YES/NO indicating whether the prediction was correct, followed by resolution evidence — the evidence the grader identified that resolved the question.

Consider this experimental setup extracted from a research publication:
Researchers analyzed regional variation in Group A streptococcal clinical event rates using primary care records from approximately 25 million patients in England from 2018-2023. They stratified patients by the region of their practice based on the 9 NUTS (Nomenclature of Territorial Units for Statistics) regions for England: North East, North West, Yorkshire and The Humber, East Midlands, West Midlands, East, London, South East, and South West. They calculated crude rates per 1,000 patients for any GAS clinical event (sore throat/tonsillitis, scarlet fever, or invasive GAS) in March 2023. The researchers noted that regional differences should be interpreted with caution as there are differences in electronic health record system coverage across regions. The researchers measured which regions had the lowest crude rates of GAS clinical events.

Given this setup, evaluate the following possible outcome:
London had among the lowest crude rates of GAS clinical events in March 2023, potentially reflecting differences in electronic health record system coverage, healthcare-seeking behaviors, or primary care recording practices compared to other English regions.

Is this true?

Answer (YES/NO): YES